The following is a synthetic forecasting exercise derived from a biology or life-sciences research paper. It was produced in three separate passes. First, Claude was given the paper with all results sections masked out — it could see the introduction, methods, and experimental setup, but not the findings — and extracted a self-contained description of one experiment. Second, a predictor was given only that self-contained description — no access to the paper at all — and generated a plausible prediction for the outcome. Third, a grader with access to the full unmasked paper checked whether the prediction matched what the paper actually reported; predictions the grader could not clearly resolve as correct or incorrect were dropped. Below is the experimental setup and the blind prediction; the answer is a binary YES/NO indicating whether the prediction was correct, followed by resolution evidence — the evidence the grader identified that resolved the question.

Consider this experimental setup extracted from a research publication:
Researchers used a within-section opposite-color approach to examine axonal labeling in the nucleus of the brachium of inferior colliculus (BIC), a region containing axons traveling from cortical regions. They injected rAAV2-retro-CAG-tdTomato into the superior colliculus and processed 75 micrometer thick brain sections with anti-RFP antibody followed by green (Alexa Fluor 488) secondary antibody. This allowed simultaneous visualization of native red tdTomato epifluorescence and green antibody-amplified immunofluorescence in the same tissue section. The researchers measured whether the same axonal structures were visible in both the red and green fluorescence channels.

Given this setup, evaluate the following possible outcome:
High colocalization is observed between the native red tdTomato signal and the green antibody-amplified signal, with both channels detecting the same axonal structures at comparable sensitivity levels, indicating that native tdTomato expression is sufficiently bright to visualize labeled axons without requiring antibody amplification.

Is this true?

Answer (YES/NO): NO